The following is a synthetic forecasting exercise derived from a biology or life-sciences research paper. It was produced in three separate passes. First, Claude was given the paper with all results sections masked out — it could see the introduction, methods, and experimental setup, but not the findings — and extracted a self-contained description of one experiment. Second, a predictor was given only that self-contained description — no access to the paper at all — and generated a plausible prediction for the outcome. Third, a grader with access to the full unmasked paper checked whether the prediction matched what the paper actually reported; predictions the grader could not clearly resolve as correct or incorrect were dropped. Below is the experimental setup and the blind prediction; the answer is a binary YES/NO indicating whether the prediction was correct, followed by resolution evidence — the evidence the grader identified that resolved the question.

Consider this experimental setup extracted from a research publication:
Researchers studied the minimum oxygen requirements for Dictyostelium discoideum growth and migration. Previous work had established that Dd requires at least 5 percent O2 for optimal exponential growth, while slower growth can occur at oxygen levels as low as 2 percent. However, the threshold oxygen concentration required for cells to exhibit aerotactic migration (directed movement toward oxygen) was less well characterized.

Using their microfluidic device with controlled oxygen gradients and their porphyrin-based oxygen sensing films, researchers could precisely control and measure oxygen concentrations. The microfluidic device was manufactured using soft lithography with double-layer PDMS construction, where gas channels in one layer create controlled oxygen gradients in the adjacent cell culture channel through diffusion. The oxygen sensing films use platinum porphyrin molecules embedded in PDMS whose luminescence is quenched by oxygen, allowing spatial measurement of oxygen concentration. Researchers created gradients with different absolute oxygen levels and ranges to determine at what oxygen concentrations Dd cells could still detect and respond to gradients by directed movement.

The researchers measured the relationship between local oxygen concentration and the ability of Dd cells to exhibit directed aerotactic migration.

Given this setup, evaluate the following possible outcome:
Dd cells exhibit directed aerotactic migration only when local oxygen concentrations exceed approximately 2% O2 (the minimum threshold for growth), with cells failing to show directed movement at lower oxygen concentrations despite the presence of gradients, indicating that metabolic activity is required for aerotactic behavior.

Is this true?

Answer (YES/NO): NO